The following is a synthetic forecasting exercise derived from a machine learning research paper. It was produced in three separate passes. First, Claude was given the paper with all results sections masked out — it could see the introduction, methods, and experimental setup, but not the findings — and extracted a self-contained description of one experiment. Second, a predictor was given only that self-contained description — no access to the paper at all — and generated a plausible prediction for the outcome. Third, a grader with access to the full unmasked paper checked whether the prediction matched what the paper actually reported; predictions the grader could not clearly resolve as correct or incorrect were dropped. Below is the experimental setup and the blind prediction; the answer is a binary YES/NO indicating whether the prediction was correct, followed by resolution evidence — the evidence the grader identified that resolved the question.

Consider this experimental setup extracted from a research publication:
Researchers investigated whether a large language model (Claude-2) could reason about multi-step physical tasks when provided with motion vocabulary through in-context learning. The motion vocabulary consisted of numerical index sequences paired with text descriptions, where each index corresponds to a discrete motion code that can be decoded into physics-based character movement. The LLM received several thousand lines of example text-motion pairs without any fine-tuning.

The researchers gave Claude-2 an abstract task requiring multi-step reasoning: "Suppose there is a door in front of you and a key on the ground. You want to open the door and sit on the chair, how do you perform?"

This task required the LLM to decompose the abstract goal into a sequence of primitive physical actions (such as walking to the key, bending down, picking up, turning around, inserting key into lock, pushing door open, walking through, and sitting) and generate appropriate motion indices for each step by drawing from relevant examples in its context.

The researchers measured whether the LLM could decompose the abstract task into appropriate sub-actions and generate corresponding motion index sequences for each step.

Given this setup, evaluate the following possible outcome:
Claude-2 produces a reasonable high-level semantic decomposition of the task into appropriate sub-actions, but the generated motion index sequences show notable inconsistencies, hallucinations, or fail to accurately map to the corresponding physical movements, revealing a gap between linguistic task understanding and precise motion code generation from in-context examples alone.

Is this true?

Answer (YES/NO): NO